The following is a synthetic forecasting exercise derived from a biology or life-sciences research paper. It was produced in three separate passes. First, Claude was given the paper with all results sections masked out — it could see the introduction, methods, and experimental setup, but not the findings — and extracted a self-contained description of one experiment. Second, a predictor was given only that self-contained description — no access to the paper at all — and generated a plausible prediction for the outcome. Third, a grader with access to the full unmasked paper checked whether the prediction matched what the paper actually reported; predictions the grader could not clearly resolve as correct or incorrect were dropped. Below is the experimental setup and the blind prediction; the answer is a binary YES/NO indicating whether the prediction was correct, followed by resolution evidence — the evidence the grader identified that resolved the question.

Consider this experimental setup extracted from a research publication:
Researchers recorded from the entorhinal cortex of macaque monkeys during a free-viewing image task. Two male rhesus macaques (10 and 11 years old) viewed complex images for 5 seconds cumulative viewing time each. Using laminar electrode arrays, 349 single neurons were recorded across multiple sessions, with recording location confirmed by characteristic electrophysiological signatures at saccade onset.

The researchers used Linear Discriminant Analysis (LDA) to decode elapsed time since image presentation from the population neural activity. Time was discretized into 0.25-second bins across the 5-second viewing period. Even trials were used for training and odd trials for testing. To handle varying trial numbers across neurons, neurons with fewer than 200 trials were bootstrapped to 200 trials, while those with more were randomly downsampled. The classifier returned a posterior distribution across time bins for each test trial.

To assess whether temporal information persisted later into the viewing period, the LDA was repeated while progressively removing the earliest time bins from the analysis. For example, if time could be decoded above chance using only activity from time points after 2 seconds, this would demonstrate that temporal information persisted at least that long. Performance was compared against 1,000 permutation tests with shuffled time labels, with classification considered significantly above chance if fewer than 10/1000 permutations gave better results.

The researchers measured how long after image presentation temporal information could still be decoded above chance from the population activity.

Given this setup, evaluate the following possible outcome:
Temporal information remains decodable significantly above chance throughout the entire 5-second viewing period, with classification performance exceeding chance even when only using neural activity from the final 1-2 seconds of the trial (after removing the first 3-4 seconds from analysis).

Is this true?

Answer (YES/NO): NO